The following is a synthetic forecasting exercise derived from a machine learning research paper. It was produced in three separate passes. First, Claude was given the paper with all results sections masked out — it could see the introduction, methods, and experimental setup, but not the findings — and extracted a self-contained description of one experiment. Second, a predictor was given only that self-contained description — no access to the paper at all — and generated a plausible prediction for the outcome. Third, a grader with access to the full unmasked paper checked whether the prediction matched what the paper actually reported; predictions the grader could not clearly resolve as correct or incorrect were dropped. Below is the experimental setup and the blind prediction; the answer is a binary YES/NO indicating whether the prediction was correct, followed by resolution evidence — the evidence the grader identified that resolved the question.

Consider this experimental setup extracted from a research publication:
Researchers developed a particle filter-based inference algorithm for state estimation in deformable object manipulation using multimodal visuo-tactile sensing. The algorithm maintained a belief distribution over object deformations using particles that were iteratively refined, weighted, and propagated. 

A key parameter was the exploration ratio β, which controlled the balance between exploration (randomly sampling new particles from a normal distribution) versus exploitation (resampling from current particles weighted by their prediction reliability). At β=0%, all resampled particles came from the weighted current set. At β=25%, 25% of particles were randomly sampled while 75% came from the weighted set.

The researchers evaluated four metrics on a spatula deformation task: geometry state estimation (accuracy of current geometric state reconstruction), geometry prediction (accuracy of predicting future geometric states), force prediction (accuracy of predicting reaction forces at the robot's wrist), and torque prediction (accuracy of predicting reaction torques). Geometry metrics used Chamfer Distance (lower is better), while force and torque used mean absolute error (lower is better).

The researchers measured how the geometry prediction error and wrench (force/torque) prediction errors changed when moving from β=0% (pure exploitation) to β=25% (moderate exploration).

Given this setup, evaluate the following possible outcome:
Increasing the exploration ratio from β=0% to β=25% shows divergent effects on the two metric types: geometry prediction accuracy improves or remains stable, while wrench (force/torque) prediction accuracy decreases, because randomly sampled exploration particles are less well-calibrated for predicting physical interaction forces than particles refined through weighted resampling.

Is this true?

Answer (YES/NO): NO